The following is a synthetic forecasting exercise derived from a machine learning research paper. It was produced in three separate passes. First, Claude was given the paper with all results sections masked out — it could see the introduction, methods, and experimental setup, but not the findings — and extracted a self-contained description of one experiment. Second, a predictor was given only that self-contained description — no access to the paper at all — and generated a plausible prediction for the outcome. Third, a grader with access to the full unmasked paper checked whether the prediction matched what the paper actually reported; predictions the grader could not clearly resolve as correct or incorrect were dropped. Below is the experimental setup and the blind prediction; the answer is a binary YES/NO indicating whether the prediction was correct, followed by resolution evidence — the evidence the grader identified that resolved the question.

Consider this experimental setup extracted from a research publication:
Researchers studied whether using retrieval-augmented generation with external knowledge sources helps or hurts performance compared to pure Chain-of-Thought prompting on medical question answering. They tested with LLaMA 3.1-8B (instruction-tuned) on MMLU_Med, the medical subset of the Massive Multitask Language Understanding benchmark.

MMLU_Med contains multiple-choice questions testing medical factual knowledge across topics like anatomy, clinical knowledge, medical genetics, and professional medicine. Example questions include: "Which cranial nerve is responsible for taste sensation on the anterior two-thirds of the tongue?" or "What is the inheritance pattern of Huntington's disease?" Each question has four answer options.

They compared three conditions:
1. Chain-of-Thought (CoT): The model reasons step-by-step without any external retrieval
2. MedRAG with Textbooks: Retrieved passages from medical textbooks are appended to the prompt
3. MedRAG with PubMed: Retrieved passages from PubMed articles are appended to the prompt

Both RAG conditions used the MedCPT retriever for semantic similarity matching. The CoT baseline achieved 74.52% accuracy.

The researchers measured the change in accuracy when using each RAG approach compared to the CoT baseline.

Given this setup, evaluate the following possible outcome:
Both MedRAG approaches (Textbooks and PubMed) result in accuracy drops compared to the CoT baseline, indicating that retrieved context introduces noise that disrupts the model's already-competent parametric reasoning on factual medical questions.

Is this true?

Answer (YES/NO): NO